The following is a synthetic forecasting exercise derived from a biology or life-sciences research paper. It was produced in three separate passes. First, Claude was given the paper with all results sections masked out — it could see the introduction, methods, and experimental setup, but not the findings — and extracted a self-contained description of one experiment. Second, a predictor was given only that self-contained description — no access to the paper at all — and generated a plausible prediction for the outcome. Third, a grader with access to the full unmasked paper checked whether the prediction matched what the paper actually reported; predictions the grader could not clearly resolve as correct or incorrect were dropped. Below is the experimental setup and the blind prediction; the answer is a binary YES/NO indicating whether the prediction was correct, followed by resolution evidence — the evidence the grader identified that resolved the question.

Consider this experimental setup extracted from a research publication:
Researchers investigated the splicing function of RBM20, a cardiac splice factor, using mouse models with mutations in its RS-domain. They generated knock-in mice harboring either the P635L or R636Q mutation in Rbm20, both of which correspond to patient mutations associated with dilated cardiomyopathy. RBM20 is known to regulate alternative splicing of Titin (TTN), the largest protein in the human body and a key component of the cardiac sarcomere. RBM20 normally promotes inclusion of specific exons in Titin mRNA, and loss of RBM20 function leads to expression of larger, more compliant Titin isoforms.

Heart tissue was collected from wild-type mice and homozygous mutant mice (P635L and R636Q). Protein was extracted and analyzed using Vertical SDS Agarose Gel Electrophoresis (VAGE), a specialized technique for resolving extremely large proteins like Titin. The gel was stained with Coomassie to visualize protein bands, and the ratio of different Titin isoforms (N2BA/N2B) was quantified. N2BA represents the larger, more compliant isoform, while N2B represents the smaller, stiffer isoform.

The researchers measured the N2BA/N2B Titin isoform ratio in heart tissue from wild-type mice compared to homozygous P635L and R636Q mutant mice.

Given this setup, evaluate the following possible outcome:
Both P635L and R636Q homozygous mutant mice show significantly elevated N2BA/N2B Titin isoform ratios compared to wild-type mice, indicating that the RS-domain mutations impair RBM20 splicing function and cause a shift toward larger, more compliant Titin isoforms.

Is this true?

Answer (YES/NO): YES